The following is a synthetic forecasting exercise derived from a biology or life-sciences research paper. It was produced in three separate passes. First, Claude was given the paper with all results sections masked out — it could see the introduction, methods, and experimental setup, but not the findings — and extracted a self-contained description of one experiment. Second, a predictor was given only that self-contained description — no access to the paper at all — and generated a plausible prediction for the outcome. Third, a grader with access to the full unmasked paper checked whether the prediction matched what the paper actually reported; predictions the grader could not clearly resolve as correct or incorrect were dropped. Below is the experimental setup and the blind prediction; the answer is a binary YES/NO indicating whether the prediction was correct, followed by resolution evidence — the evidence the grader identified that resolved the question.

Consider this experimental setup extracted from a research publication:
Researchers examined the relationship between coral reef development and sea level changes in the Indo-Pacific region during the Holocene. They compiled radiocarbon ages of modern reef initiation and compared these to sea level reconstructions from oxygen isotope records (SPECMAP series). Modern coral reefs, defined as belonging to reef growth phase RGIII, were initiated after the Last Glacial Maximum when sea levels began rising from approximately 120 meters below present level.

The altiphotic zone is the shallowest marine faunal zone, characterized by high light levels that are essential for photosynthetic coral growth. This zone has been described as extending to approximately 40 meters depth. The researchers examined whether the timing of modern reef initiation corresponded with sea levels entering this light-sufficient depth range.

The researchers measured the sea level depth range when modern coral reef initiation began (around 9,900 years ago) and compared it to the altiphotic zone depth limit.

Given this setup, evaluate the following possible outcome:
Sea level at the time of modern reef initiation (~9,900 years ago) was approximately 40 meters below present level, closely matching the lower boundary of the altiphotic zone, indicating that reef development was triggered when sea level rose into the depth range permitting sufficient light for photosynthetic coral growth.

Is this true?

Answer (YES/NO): NO